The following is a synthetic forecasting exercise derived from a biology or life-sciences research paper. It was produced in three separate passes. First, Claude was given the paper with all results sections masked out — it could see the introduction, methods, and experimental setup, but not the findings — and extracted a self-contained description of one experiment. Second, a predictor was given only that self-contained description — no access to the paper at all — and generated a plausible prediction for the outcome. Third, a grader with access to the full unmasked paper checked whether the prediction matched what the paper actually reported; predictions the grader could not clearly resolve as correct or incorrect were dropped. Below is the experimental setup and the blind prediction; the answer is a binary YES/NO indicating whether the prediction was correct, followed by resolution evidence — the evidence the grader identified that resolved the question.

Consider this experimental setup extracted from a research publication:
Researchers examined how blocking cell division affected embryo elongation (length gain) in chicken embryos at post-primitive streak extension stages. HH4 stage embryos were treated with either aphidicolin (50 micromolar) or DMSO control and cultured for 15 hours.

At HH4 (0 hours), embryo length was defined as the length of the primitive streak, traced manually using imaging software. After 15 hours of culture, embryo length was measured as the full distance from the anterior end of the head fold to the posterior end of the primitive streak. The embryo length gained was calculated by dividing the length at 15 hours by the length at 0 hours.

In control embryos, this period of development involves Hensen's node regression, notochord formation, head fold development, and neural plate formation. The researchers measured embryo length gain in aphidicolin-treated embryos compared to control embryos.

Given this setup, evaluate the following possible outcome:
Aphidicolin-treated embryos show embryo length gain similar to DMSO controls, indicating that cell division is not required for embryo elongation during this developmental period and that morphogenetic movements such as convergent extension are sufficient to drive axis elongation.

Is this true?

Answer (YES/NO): NO